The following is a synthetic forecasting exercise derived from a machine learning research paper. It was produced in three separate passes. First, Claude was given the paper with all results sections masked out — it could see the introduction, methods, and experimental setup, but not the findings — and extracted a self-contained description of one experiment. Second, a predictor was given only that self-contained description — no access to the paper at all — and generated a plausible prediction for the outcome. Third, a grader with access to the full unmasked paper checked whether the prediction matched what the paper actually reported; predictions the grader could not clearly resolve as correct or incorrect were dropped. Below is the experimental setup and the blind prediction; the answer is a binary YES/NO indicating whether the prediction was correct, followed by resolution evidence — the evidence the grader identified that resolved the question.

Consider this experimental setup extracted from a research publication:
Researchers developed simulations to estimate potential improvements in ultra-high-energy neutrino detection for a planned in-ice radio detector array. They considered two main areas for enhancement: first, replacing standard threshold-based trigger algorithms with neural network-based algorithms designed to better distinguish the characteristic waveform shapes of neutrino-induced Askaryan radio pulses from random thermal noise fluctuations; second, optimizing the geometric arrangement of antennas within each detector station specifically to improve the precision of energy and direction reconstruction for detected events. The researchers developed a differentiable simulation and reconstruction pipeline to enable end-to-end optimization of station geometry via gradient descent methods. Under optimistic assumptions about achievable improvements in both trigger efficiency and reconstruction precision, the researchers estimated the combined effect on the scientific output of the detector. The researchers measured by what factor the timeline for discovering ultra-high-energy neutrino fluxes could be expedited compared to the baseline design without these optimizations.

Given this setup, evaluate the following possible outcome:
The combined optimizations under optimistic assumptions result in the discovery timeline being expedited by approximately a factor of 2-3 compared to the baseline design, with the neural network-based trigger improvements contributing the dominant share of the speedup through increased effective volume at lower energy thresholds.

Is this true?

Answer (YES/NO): NO